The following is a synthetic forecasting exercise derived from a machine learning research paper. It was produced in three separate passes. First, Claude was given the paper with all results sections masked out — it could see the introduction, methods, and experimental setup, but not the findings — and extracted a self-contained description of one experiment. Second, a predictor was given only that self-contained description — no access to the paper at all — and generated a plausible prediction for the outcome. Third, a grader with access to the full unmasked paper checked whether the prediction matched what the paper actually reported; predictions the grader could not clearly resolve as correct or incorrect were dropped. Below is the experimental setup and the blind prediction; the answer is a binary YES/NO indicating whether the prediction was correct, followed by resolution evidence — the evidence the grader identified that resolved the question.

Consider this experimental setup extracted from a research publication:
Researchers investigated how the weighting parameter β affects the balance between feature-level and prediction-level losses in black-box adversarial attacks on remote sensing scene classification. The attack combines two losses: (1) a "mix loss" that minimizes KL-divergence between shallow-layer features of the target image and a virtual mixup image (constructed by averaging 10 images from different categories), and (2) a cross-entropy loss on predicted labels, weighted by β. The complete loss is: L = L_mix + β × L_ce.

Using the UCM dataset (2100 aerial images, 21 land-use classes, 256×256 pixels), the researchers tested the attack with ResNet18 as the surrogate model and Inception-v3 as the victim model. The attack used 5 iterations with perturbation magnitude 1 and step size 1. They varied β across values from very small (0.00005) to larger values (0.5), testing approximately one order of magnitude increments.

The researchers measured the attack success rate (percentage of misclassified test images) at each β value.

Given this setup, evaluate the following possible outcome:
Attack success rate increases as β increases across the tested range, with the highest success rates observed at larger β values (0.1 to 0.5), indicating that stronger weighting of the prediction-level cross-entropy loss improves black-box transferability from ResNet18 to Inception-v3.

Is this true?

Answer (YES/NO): NO